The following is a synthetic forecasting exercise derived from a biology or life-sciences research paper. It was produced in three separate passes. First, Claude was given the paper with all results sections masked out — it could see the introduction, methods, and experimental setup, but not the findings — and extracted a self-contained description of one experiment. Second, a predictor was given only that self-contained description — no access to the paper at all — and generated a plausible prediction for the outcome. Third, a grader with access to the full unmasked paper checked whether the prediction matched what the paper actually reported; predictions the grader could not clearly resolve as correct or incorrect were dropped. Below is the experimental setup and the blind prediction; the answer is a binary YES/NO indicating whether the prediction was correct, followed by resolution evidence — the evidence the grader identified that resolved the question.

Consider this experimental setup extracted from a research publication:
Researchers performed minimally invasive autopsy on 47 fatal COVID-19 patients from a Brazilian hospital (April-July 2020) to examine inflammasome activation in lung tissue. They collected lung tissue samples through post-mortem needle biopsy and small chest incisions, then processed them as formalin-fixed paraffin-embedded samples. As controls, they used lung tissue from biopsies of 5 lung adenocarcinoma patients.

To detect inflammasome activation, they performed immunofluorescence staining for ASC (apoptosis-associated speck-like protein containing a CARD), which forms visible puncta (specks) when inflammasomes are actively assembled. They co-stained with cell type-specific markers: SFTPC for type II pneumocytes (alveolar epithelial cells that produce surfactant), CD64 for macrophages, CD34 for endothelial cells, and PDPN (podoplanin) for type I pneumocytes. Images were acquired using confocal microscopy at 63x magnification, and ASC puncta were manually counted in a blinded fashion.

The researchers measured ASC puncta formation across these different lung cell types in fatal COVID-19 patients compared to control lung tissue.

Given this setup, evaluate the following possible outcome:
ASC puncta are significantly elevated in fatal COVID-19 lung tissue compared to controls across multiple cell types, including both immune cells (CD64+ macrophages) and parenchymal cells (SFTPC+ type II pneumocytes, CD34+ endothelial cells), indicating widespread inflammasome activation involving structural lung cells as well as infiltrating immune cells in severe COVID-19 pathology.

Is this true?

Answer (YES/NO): NO